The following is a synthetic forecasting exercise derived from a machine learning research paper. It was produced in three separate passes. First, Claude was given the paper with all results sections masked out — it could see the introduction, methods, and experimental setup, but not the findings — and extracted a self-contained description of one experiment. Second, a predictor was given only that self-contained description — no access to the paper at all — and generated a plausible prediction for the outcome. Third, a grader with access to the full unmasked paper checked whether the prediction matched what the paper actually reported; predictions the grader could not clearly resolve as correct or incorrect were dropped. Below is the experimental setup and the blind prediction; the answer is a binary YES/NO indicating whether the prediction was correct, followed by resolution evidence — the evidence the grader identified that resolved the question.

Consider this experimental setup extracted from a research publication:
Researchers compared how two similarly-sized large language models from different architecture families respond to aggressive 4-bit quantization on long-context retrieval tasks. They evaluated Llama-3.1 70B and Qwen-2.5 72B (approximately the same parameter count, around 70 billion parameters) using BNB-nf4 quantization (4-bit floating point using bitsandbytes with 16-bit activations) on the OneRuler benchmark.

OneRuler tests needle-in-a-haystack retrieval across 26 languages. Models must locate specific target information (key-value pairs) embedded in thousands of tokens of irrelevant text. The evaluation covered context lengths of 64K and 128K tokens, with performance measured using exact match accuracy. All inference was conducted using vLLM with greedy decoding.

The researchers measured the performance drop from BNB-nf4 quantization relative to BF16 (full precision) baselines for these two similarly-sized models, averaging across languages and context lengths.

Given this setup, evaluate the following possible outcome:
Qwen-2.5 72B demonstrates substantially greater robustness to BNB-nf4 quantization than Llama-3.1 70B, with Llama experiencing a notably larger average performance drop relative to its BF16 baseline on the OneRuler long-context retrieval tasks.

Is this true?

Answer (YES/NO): YES